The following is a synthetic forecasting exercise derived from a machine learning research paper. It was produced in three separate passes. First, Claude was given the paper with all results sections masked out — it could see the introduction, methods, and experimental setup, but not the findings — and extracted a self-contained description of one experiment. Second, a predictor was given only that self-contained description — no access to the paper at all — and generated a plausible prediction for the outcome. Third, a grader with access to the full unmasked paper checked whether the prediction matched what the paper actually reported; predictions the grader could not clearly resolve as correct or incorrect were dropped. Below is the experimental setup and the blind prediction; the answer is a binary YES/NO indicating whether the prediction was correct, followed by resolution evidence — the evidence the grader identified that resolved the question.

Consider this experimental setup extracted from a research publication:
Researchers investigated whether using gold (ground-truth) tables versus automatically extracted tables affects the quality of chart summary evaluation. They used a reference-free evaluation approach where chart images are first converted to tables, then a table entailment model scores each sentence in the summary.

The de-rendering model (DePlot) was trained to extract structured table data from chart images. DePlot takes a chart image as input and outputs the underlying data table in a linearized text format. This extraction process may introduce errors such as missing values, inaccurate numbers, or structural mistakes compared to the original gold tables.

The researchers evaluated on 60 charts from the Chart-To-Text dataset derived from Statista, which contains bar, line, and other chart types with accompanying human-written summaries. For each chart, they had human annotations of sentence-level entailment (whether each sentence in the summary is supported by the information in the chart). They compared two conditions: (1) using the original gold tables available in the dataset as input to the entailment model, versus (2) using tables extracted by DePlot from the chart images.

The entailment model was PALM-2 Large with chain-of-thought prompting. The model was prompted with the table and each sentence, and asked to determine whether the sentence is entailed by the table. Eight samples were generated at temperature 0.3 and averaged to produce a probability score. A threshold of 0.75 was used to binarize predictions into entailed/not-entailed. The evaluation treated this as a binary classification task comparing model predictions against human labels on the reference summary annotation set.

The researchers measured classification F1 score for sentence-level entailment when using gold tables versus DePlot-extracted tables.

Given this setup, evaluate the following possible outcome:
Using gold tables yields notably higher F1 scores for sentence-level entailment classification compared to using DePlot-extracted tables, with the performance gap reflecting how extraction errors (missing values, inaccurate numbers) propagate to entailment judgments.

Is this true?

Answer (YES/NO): NO